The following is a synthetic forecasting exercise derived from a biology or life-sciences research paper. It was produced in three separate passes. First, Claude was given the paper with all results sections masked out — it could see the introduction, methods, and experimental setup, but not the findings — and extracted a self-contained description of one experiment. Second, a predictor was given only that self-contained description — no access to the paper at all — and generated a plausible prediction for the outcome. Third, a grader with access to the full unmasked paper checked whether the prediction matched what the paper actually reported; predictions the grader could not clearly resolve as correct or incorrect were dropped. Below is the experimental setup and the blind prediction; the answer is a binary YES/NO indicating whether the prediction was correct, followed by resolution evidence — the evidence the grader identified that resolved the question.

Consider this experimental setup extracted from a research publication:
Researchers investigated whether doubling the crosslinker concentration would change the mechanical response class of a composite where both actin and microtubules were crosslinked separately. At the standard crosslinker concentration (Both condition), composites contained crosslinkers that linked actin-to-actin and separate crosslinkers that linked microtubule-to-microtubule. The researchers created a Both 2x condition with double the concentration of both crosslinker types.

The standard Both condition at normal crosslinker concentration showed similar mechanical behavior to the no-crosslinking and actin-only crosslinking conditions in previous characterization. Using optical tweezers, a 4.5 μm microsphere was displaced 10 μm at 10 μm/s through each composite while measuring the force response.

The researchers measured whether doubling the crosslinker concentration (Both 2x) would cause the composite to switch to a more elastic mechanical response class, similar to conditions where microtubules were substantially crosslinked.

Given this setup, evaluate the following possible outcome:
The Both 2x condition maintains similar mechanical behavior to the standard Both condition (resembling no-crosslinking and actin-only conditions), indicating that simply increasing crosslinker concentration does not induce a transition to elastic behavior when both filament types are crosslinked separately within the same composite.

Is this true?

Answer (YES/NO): NO